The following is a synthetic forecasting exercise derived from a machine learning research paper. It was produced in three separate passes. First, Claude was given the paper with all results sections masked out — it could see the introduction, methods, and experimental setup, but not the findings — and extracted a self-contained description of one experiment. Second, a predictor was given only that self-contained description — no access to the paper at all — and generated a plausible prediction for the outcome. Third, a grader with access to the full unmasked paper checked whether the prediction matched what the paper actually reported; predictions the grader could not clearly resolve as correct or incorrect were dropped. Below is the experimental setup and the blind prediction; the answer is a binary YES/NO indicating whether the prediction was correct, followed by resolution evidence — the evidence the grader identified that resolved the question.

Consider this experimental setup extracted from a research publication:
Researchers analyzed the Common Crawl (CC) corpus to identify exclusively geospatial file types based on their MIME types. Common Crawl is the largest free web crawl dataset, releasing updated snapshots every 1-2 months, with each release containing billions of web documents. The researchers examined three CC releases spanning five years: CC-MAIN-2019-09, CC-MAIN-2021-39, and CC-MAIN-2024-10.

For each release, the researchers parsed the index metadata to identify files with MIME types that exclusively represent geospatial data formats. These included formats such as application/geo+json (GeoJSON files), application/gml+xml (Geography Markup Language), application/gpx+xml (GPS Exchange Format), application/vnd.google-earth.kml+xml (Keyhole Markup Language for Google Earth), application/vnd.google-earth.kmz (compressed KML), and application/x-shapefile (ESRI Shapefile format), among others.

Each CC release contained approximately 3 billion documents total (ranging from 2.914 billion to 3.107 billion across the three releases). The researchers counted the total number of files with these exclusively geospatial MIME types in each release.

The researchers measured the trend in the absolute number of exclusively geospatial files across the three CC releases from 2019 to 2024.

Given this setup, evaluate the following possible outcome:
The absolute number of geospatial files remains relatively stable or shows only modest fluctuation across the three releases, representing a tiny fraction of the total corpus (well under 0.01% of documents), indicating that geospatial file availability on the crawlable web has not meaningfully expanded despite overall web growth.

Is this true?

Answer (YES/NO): NO